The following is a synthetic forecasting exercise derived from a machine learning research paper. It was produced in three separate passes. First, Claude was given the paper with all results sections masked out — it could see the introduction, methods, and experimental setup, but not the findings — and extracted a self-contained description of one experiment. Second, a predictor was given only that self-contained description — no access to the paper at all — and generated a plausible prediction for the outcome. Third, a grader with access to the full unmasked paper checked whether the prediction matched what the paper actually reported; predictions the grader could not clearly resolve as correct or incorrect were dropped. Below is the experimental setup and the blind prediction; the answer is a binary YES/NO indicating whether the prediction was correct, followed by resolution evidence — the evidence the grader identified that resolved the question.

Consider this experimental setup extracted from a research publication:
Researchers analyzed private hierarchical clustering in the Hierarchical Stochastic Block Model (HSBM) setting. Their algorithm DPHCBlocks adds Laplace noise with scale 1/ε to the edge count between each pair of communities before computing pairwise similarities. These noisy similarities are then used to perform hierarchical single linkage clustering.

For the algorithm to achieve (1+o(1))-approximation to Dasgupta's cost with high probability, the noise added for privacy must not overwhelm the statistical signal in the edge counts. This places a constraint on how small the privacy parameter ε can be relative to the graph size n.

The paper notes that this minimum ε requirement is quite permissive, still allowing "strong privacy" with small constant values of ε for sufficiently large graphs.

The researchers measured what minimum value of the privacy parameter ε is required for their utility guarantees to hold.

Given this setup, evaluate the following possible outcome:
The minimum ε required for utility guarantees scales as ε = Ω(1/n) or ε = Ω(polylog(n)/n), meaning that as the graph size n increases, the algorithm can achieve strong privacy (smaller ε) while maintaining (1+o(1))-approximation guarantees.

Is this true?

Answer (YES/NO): NO